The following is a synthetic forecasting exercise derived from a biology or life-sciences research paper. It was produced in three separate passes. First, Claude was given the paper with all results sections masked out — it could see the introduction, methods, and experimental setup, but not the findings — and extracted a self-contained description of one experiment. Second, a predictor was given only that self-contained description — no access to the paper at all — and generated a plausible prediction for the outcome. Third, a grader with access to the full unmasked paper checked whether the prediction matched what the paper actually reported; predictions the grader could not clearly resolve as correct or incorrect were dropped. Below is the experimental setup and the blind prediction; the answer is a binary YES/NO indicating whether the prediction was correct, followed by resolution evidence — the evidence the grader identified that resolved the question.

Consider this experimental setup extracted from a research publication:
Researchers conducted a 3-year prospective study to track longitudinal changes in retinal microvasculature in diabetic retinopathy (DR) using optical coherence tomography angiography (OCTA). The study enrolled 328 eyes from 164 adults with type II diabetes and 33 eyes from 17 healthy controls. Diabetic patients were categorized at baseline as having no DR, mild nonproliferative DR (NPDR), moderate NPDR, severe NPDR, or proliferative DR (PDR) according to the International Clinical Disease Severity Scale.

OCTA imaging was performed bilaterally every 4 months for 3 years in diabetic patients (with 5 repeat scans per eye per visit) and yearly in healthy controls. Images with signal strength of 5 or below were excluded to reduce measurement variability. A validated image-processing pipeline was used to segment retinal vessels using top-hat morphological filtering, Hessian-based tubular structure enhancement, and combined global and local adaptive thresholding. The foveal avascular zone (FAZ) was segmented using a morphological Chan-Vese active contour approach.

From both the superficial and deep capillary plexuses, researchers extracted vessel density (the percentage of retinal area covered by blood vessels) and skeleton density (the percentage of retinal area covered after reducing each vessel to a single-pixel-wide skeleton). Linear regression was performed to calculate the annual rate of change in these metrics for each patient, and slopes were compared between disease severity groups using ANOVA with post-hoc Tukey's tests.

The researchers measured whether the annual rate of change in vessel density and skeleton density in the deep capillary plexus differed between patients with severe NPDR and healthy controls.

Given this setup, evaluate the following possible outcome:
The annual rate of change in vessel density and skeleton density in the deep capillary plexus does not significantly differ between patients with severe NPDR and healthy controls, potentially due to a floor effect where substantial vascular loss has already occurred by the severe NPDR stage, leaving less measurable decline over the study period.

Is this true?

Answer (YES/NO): NO